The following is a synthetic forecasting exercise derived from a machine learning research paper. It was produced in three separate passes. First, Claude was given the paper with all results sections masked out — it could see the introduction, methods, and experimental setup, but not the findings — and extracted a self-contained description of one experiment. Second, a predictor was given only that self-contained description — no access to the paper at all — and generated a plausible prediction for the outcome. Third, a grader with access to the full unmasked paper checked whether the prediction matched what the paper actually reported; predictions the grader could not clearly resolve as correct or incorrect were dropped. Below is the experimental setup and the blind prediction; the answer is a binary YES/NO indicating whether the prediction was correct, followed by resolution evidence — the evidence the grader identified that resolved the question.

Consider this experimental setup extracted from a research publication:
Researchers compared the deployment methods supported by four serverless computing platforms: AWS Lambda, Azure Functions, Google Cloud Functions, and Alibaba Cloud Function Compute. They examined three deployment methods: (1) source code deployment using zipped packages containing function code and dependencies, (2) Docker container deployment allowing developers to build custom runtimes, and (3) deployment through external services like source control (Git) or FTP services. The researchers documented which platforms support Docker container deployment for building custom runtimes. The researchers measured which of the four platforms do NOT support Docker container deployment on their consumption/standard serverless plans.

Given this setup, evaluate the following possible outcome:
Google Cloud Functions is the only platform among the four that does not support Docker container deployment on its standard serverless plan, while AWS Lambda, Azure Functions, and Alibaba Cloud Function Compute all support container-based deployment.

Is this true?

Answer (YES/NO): NO